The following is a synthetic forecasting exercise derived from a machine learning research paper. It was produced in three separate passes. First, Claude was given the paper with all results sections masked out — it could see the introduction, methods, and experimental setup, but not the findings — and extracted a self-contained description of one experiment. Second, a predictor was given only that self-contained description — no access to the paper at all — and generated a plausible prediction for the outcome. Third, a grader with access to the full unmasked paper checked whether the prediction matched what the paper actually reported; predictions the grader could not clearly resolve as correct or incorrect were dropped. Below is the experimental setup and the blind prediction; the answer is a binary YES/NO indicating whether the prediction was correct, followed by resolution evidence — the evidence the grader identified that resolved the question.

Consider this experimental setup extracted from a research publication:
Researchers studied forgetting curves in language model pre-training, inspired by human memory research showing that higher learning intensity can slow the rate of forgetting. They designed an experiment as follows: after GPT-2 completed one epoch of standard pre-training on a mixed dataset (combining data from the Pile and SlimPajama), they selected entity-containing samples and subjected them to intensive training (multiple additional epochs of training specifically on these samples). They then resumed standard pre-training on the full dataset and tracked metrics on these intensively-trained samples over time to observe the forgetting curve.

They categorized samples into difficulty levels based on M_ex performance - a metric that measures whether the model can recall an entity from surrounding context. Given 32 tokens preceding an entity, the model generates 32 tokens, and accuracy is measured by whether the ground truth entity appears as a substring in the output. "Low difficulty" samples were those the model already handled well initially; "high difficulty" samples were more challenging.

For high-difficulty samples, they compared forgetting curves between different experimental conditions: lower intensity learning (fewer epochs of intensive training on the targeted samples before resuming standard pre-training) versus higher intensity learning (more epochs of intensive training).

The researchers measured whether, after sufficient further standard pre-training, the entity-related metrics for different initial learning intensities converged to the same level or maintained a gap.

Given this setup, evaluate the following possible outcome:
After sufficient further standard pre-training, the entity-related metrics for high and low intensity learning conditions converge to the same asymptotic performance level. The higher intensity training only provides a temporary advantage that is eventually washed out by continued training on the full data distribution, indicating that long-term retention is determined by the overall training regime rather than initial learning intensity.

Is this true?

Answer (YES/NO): NO